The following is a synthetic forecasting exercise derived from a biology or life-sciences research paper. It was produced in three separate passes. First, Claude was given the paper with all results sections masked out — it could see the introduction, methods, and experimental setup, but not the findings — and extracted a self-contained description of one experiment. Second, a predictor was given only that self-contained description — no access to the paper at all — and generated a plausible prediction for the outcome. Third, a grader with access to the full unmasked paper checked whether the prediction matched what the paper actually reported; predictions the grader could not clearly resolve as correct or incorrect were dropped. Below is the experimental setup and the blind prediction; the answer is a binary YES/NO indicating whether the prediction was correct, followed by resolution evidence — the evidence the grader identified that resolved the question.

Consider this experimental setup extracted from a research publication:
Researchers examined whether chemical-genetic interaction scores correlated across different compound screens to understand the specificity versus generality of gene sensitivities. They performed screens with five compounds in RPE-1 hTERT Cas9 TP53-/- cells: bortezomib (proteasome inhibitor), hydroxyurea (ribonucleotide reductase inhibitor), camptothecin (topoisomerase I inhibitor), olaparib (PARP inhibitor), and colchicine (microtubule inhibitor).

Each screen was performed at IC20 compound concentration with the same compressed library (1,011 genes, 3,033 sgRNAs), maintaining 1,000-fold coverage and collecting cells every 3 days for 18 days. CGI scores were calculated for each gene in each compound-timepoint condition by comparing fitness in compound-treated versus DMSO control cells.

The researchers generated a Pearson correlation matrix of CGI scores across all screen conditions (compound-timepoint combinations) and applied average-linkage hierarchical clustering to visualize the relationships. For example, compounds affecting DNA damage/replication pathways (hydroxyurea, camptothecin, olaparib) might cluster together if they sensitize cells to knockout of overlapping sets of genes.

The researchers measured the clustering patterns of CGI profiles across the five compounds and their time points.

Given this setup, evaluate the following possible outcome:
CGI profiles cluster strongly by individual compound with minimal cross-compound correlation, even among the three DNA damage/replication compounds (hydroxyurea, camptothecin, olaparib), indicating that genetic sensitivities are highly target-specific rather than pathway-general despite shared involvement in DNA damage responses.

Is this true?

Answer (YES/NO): NO